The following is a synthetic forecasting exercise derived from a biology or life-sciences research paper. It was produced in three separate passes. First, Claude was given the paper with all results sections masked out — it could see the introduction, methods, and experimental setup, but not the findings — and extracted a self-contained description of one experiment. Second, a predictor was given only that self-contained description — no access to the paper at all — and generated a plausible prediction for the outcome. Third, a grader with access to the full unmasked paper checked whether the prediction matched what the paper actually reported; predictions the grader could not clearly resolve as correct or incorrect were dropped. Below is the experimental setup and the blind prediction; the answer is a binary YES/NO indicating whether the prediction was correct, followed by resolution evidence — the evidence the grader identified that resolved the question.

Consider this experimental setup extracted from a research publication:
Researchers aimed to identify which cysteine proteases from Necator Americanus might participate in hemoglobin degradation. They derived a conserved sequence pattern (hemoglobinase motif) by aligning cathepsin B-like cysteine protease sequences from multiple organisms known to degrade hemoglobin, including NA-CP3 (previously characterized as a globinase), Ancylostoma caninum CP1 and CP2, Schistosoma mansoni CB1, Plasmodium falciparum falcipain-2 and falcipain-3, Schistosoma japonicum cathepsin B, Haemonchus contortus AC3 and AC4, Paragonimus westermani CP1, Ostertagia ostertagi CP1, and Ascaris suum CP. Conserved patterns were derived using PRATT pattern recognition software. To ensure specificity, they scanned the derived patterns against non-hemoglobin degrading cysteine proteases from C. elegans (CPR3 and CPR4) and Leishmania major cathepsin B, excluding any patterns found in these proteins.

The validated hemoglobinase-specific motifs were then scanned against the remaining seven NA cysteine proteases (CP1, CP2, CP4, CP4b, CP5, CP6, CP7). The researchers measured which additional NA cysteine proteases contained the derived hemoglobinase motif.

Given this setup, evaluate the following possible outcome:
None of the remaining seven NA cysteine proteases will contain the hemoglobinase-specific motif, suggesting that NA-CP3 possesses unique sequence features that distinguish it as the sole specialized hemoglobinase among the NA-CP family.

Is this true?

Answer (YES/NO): NO